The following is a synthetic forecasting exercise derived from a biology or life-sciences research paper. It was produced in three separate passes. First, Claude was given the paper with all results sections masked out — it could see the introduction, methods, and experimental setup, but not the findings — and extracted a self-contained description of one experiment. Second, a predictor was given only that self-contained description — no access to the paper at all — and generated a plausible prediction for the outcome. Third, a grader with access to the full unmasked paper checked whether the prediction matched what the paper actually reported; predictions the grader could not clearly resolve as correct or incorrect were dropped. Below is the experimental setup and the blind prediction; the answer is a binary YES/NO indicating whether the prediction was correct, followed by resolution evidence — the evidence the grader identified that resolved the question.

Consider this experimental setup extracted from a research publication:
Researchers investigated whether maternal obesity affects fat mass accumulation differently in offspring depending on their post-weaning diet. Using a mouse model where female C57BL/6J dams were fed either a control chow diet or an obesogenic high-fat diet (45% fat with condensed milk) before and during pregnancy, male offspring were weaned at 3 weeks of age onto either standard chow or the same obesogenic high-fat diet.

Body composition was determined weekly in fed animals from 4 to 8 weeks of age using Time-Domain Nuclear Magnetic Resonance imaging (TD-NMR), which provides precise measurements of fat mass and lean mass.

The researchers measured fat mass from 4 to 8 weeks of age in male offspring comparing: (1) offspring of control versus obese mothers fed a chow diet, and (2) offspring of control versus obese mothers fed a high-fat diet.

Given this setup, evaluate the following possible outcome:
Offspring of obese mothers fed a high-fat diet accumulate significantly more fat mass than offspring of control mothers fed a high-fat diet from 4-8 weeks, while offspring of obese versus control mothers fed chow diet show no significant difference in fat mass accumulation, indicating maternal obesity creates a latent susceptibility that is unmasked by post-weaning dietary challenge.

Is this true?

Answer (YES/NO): YES